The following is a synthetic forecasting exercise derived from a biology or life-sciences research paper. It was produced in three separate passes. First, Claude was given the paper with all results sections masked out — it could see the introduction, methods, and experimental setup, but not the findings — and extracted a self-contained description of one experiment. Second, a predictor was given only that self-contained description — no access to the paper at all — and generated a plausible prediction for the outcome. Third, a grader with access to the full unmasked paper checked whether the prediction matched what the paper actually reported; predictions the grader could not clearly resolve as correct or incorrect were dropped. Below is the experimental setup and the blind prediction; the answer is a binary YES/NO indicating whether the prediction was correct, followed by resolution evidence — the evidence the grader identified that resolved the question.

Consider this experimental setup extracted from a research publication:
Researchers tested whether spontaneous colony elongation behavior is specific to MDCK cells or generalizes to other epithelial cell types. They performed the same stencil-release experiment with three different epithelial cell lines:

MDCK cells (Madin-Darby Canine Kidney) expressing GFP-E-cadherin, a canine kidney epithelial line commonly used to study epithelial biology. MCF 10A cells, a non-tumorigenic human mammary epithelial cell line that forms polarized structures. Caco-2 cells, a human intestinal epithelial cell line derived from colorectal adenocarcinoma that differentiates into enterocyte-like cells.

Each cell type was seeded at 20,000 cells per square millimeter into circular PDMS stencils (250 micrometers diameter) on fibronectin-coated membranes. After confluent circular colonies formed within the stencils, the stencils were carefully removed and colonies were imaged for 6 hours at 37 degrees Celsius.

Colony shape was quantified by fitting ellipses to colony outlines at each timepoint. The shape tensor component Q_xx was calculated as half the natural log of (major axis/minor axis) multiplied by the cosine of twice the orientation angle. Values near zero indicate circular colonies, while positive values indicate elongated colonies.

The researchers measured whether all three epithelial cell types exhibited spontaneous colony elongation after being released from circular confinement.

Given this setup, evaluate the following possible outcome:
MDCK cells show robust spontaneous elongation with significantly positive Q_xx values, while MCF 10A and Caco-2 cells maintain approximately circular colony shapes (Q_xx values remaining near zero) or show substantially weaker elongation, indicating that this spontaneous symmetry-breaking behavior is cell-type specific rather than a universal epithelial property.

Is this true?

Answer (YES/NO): NO